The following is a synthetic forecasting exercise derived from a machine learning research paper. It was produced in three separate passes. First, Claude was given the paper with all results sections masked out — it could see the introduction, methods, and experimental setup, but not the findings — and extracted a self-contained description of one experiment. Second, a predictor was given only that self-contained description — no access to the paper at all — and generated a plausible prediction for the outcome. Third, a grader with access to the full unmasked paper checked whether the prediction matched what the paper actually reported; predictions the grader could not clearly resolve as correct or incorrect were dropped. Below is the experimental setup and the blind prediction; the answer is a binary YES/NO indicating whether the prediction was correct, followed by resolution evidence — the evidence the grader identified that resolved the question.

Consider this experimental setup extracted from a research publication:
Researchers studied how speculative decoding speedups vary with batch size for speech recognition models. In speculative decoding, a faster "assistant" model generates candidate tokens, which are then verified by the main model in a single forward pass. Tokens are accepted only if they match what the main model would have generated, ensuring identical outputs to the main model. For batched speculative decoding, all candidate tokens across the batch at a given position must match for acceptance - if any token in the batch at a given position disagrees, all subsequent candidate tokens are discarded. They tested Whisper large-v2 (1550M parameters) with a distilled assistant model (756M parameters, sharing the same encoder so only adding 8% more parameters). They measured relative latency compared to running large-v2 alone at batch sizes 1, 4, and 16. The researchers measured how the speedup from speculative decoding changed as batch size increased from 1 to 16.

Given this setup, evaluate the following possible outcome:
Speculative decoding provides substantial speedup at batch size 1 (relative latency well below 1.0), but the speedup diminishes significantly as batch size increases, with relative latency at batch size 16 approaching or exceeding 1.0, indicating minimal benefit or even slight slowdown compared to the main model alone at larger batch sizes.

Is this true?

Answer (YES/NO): NO